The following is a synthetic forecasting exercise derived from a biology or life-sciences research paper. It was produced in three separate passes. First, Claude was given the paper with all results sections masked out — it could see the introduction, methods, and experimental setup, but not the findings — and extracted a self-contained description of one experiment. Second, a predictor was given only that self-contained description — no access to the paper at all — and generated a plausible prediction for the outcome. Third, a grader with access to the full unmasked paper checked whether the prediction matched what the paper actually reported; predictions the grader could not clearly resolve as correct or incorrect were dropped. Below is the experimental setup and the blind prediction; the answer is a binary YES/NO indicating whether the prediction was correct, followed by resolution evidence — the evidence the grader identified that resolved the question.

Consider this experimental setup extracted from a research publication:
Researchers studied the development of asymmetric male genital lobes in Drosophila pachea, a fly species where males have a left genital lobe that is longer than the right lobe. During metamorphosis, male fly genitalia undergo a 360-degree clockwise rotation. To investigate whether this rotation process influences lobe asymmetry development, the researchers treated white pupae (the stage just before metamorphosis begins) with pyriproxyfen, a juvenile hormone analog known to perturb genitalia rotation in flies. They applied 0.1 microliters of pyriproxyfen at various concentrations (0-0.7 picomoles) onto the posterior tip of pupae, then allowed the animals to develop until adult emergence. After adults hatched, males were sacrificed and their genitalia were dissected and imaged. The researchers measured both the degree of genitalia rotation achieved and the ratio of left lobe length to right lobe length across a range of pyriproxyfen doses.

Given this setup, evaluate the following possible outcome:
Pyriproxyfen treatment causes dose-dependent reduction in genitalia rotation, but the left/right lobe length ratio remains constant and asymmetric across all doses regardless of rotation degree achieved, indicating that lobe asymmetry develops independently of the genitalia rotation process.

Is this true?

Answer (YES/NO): NO